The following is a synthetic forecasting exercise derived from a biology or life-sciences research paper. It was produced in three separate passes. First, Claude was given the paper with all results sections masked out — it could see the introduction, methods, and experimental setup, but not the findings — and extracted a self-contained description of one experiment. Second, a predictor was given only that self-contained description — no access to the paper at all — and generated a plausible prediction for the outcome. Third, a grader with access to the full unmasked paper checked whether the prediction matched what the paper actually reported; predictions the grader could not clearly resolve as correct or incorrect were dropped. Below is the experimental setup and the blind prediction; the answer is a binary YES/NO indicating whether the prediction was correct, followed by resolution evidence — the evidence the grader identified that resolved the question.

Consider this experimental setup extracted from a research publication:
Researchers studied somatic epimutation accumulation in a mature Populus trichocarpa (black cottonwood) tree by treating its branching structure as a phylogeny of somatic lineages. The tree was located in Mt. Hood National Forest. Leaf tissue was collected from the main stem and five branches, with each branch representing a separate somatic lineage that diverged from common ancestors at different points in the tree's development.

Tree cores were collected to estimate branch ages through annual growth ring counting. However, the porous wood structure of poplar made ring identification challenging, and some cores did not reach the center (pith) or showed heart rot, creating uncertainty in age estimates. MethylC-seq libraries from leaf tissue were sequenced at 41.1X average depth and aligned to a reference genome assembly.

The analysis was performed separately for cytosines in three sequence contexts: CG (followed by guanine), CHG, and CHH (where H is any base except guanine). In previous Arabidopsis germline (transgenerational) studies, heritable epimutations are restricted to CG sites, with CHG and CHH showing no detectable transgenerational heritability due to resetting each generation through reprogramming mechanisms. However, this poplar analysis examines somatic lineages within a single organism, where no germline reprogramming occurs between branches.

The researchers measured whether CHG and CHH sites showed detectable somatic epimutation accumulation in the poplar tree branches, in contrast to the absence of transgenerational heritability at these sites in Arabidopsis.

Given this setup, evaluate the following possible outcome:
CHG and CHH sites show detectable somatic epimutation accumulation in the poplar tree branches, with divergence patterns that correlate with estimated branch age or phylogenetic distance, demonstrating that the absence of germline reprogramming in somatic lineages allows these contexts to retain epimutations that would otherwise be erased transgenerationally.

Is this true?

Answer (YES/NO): NO